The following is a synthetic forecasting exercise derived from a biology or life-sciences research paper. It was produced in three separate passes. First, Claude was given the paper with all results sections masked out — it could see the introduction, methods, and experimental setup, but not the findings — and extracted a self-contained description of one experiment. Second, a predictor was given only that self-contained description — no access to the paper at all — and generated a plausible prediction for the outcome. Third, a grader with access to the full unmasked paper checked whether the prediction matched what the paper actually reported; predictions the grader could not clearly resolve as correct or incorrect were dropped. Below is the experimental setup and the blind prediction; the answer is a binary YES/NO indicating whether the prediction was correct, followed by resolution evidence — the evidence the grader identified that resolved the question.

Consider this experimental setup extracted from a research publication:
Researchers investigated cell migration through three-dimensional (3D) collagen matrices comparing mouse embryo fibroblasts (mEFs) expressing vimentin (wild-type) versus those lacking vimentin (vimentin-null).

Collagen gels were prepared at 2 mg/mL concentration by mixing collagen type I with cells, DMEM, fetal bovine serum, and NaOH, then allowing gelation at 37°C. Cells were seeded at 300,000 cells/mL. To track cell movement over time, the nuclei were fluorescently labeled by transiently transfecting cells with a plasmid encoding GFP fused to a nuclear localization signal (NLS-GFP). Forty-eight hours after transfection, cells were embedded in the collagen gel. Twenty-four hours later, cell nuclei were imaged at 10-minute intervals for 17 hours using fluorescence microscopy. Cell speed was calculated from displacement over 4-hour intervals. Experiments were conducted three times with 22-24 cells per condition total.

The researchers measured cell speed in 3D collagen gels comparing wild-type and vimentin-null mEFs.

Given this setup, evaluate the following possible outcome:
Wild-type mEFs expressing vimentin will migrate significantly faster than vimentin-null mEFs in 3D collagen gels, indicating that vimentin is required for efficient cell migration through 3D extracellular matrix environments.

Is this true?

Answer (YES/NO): NO